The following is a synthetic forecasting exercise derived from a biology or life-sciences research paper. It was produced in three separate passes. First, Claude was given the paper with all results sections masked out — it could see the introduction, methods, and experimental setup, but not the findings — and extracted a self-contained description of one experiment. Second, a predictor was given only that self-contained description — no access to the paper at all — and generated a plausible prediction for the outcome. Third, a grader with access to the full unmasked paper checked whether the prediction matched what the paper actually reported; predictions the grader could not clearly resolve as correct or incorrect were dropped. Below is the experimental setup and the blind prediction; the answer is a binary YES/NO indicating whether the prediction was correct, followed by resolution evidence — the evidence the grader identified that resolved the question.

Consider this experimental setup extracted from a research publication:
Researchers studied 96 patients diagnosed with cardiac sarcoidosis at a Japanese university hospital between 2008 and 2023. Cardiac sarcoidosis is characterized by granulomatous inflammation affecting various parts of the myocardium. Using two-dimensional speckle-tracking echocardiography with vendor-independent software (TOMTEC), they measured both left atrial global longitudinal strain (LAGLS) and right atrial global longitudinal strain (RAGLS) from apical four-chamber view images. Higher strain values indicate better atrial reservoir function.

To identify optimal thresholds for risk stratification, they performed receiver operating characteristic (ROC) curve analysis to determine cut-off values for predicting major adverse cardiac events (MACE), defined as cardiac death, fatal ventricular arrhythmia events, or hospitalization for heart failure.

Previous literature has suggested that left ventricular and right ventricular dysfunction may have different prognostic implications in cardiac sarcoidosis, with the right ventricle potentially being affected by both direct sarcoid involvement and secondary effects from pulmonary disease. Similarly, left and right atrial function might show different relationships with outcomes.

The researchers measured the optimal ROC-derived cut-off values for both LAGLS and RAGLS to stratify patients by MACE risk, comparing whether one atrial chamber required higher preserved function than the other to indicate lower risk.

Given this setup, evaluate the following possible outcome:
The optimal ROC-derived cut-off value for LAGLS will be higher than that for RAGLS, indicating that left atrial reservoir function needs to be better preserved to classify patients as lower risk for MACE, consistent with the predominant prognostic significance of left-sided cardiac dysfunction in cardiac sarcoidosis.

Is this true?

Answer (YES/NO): NO